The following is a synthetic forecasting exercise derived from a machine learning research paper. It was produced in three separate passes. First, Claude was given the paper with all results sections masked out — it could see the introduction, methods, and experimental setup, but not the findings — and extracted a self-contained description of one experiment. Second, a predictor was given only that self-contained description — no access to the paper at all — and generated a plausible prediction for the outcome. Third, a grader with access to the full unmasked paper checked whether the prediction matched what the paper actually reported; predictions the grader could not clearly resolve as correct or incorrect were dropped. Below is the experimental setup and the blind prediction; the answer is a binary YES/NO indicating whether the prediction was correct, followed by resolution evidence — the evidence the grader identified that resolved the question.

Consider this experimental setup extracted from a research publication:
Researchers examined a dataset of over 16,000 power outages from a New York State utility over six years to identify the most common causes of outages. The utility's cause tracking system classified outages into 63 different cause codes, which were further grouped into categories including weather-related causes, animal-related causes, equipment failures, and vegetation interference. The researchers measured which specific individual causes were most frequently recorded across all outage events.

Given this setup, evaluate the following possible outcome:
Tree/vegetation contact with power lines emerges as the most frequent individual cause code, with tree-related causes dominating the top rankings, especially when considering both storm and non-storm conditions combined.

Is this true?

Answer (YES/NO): YES